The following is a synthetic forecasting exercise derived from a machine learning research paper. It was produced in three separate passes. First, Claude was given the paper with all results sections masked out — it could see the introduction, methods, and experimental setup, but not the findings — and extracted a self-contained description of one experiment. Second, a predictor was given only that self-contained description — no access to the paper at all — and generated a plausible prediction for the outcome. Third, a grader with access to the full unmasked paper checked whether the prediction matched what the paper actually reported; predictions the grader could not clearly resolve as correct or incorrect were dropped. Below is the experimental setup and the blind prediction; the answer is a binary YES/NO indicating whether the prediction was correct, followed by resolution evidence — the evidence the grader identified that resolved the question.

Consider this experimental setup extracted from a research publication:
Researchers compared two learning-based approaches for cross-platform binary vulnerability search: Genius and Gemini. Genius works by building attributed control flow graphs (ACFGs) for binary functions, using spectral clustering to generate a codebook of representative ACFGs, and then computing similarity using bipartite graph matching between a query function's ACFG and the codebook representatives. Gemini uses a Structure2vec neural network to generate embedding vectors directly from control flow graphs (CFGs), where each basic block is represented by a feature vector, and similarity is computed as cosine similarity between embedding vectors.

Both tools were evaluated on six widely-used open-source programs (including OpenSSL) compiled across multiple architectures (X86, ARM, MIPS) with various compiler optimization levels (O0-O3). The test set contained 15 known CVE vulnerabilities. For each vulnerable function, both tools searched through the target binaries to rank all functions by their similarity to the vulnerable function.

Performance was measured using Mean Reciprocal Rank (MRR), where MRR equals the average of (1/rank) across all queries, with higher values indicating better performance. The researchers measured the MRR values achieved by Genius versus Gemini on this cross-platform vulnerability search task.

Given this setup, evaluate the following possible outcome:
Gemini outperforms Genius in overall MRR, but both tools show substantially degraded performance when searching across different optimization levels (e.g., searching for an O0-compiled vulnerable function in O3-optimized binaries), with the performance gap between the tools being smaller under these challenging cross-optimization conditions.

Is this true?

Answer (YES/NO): NO